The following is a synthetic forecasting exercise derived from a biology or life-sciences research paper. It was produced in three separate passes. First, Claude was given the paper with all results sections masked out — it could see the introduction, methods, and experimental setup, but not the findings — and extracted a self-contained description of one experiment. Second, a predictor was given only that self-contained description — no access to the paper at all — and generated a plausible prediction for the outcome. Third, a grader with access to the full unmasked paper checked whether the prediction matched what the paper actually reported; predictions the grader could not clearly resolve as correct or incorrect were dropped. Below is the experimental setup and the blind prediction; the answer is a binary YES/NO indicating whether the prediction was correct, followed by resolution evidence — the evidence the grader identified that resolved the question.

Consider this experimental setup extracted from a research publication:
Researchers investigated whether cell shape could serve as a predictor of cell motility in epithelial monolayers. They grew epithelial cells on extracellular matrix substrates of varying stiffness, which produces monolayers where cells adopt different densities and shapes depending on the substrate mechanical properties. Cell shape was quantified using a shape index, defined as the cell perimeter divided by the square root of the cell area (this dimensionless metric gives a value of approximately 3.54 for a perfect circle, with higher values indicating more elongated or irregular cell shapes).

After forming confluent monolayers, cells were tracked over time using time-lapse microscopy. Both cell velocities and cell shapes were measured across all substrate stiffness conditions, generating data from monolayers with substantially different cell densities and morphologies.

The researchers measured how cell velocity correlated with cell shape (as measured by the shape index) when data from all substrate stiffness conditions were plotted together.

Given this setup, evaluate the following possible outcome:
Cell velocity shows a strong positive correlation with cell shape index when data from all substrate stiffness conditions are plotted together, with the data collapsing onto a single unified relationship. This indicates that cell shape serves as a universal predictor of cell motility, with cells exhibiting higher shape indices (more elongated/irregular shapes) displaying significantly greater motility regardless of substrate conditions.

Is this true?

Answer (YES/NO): YES